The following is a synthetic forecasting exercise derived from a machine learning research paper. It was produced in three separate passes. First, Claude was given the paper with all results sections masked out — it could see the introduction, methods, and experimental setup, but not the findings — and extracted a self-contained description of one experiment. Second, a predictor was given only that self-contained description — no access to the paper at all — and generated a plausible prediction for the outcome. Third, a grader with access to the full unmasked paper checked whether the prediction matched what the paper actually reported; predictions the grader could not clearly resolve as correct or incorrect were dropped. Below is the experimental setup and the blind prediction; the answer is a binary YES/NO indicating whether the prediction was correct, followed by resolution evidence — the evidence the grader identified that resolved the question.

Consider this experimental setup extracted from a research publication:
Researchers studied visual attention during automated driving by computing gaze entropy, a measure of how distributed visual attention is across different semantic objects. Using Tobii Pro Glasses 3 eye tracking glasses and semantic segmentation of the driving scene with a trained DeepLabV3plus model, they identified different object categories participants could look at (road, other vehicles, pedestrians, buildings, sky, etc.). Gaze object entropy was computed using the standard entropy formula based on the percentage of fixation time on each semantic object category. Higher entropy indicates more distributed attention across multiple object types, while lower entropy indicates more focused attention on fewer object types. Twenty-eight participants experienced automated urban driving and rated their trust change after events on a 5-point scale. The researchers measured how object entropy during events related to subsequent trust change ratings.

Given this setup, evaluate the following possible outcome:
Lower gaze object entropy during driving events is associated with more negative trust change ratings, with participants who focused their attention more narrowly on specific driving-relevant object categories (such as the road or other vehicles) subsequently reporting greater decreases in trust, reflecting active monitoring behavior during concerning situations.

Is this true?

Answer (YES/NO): NO